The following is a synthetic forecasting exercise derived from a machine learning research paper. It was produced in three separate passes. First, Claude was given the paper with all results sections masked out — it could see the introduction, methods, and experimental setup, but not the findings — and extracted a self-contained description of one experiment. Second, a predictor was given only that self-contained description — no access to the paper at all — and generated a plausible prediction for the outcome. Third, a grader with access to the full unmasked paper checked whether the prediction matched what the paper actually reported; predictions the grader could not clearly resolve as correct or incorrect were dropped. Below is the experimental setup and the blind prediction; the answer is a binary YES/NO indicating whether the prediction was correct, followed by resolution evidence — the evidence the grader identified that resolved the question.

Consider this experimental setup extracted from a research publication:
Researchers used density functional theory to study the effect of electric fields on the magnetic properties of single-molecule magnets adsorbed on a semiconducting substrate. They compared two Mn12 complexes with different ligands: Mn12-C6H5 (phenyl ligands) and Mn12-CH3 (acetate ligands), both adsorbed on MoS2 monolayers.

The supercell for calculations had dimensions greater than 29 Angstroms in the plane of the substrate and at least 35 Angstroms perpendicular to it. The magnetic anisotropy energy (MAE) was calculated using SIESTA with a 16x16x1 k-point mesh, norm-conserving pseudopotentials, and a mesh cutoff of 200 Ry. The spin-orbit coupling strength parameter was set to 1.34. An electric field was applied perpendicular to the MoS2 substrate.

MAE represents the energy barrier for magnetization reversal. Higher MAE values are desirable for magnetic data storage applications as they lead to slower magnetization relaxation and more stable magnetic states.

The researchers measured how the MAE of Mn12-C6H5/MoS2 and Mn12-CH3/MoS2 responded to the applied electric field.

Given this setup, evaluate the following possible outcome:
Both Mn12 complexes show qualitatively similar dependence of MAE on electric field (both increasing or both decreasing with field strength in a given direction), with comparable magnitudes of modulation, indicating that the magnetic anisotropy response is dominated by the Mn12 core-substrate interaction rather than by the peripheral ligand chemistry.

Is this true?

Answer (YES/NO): NO